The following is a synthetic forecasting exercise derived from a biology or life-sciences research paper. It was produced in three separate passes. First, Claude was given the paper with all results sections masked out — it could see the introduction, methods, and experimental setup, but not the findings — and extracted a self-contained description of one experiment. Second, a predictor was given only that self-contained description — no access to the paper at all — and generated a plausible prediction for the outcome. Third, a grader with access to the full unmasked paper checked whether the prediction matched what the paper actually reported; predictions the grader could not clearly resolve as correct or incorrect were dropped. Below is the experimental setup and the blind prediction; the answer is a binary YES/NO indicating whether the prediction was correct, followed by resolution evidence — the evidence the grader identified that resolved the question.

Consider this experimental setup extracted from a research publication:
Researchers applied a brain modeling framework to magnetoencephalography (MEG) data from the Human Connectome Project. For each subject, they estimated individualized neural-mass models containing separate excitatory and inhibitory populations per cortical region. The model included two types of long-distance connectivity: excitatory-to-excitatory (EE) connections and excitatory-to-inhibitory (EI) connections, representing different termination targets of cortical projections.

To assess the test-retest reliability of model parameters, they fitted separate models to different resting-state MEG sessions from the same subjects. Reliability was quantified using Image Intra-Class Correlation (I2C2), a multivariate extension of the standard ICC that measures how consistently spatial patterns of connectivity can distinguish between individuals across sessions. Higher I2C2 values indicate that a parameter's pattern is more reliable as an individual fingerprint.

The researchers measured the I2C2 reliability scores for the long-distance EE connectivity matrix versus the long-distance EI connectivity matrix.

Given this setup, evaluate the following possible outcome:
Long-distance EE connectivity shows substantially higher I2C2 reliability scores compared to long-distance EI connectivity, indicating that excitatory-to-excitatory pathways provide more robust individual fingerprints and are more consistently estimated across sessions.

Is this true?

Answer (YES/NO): YES